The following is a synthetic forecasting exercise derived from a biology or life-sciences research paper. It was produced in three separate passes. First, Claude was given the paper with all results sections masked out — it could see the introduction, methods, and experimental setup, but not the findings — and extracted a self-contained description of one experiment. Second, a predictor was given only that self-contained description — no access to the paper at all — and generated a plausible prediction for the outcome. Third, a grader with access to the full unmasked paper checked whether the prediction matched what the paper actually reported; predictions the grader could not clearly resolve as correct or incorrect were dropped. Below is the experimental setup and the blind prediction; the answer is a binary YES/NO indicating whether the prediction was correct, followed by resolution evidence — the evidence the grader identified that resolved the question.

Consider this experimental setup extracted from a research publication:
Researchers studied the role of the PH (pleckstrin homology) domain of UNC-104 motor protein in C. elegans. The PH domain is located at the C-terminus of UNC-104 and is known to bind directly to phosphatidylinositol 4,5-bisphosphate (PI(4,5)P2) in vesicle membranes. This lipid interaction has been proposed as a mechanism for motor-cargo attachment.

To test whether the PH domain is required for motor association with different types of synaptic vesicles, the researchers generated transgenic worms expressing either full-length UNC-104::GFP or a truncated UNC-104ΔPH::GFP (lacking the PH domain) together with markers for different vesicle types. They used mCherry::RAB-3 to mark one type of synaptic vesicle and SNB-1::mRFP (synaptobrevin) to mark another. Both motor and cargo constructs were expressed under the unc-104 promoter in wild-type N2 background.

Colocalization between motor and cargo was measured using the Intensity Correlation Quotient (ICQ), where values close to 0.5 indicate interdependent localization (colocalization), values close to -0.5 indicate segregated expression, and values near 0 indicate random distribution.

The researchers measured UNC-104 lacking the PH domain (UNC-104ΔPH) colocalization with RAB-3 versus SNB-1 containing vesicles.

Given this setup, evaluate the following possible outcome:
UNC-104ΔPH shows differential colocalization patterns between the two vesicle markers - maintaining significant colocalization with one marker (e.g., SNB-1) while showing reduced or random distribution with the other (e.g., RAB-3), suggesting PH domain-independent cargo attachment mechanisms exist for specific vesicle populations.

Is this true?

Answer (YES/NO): NO